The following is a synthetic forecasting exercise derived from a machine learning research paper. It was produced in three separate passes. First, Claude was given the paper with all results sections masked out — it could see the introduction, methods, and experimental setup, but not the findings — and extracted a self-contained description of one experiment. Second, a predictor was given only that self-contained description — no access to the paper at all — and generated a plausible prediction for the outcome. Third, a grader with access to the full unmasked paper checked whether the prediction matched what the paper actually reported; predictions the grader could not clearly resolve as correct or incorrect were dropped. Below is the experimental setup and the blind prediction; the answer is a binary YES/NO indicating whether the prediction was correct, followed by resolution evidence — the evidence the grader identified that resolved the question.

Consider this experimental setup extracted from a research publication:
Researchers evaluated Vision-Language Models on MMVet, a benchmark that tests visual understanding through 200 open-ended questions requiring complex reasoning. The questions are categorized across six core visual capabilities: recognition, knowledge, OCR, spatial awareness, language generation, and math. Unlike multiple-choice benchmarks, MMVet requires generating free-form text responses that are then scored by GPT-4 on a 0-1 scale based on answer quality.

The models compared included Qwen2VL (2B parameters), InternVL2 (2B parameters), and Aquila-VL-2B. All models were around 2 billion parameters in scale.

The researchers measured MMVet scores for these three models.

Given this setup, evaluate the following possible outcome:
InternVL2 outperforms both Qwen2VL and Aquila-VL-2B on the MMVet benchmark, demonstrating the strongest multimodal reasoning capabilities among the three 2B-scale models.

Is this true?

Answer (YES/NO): NO